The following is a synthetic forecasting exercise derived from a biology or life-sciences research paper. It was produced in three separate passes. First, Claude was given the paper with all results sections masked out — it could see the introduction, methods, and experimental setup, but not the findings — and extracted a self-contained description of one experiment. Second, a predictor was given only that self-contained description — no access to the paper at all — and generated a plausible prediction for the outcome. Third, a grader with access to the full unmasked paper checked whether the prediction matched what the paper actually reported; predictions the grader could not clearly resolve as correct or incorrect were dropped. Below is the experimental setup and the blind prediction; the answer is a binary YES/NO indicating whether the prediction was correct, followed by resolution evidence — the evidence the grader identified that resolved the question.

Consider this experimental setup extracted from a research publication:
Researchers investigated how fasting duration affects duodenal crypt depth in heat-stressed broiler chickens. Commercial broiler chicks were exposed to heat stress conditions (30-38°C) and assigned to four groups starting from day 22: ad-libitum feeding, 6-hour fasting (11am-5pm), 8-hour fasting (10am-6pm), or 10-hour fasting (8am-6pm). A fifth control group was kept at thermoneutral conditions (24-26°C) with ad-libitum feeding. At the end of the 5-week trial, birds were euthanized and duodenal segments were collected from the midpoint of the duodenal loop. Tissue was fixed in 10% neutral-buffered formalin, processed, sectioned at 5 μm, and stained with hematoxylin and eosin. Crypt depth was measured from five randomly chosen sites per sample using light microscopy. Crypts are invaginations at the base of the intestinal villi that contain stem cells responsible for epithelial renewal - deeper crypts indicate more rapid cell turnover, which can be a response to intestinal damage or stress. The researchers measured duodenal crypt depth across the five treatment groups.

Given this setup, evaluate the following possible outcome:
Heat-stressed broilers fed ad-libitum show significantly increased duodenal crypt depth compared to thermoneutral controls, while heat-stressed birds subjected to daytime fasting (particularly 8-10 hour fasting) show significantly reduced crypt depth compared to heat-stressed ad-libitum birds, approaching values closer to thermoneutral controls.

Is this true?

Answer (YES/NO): NO